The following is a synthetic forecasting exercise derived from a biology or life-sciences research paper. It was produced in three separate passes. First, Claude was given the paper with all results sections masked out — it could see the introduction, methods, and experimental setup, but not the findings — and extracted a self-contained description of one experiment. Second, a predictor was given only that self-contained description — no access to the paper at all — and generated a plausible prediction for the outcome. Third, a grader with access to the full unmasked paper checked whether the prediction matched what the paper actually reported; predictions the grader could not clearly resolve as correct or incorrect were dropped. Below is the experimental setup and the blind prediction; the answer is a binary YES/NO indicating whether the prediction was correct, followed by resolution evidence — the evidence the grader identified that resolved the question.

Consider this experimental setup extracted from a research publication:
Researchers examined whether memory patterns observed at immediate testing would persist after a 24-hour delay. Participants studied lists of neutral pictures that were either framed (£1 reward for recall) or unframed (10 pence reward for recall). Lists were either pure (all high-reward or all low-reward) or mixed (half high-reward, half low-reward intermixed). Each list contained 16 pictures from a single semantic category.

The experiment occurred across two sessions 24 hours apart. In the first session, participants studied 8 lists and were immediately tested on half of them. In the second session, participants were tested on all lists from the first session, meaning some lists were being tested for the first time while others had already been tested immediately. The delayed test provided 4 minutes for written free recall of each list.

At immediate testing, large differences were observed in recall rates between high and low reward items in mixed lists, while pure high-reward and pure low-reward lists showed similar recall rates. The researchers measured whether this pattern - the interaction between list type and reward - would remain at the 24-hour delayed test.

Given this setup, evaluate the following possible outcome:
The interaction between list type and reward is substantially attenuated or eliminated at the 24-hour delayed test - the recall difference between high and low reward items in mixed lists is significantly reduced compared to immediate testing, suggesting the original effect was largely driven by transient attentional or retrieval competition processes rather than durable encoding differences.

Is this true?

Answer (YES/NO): YES